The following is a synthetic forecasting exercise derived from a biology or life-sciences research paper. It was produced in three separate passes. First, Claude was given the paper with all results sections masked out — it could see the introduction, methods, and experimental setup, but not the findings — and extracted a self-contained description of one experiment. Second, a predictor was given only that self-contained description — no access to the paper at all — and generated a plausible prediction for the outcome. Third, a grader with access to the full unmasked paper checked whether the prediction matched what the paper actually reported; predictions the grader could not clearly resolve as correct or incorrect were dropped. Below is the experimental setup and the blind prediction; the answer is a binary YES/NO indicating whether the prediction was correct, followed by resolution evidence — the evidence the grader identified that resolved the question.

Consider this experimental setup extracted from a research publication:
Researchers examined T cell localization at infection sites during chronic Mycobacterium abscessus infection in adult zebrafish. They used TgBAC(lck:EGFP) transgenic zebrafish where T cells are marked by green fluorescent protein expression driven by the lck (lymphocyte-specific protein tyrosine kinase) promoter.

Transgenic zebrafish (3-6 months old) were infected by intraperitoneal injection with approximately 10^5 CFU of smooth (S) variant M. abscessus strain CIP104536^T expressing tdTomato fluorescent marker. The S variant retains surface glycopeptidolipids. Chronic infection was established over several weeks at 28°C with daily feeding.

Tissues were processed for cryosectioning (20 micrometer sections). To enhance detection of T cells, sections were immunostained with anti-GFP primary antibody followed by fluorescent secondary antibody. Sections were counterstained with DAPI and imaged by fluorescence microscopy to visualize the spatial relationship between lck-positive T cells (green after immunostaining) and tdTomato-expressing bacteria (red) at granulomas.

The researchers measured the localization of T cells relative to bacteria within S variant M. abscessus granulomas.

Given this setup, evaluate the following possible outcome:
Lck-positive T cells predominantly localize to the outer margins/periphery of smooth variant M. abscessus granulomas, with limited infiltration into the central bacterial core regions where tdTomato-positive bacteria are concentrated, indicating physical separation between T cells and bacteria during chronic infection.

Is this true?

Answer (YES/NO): NO